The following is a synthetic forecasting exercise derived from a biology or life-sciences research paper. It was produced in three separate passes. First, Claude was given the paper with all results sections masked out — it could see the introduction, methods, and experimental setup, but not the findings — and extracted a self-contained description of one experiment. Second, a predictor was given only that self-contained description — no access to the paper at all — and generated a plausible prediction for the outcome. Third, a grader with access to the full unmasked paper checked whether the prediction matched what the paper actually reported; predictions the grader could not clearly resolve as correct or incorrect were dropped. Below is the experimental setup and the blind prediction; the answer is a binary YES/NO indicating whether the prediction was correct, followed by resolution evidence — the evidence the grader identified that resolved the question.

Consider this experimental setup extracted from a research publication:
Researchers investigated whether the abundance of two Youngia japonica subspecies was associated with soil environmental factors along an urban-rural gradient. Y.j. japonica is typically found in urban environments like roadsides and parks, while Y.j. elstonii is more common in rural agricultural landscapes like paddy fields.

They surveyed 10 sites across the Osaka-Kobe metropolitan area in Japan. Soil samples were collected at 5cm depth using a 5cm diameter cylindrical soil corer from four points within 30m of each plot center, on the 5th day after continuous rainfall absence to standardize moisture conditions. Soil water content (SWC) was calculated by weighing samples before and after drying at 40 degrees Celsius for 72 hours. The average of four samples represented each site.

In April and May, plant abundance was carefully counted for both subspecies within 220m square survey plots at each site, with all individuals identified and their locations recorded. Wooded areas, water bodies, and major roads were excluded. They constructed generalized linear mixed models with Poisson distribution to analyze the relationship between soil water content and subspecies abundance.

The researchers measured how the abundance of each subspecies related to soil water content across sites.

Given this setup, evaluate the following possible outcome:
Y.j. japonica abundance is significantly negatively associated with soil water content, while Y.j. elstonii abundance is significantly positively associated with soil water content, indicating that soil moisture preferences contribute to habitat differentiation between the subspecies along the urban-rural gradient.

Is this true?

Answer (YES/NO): YES